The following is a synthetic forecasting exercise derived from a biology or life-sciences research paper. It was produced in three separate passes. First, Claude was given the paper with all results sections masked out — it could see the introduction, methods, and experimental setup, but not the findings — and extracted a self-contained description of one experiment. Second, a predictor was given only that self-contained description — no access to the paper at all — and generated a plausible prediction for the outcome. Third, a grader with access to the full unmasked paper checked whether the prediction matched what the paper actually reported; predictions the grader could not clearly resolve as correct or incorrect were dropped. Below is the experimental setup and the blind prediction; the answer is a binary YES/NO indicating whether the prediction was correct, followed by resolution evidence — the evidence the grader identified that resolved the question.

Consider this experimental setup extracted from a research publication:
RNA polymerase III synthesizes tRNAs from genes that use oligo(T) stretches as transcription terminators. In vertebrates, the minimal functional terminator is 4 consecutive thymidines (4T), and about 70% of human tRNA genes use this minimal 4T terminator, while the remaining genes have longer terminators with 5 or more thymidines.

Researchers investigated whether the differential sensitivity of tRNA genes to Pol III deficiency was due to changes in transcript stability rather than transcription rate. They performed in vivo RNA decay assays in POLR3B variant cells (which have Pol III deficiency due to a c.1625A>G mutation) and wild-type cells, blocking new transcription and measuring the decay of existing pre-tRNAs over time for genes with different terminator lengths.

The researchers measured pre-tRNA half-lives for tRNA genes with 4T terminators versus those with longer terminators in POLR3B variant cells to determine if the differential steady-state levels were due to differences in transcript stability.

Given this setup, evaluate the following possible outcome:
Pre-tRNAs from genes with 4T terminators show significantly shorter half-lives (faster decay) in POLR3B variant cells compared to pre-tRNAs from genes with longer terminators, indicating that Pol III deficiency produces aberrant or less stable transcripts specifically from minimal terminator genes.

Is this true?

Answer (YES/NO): NO